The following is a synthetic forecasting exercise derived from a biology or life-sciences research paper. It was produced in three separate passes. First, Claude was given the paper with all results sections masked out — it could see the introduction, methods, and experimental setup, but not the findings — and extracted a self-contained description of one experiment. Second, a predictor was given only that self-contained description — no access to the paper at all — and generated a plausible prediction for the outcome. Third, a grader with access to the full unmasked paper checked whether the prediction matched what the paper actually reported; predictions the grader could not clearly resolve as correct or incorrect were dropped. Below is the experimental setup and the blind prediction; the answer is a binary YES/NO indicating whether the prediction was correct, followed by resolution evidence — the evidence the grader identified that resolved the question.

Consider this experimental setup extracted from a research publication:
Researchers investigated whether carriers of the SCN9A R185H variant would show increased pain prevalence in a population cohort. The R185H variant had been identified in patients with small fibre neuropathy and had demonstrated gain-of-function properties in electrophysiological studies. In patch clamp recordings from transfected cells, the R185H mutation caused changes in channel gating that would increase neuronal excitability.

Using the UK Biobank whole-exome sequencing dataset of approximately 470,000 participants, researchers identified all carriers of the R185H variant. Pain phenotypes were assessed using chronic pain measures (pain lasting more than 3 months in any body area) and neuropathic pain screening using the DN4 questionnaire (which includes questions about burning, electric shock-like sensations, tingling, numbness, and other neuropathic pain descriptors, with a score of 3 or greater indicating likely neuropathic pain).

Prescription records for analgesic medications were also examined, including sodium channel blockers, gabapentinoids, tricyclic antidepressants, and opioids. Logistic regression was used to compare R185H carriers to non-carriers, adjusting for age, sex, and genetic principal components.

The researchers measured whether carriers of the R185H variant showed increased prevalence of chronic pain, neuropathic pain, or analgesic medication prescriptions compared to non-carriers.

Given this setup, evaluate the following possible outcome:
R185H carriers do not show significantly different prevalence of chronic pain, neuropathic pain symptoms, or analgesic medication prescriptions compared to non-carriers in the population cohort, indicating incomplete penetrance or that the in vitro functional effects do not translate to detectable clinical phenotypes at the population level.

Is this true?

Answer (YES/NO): YES